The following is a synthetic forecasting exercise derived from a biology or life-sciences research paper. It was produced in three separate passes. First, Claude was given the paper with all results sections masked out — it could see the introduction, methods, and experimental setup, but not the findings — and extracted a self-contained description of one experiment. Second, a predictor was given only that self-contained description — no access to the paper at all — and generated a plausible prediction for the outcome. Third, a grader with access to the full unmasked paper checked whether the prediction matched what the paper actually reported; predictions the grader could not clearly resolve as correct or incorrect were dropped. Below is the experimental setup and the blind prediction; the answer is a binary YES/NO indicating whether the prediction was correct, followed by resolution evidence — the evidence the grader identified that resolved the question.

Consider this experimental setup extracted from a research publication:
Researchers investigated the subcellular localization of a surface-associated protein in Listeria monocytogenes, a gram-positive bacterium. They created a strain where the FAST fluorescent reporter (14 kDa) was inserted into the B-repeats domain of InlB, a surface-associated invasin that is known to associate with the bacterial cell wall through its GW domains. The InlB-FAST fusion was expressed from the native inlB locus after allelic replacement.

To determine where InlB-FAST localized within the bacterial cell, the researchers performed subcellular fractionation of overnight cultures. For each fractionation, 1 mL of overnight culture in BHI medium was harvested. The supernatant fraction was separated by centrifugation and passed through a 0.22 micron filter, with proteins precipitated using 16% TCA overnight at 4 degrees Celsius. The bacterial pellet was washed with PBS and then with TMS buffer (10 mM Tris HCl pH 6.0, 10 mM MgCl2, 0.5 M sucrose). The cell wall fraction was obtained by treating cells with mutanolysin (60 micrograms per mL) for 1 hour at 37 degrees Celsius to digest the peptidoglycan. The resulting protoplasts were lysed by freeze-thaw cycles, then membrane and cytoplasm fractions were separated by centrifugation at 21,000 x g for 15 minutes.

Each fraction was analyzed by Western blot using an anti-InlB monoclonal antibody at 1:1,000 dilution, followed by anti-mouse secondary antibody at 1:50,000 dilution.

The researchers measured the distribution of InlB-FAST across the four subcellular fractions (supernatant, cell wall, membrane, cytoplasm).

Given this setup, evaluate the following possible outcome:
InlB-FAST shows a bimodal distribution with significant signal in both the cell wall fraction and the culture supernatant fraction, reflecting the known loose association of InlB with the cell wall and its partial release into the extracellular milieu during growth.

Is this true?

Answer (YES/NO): NO